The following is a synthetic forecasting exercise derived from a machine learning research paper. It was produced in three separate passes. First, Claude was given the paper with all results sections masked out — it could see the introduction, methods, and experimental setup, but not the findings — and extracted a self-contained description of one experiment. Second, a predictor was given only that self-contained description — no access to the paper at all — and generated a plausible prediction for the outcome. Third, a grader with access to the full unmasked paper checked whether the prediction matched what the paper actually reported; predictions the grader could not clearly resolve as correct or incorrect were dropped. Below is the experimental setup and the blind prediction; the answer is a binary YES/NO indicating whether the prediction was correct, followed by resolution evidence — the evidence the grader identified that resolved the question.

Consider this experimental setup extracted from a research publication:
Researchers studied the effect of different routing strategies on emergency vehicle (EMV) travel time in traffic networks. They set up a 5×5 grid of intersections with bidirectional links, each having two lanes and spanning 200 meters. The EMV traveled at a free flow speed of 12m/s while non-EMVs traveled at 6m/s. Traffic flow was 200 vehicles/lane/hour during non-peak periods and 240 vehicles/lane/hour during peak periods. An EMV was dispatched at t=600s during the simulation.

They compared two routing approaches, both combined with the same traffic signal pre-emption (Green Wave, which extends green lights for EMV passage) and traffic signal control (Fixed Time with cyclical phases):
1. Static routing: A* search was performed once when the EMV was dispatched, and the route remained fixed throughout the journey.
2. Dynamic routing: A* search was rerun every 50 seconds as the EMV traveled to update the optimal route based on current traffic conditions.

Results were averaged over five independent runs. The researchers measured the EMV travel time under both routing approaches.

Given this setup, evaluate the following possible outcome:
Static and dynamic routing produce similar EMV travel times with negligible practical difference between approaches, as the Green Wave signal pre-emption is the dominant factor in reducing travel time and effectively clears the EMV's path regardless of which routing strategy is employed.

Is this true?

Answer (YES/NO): NO